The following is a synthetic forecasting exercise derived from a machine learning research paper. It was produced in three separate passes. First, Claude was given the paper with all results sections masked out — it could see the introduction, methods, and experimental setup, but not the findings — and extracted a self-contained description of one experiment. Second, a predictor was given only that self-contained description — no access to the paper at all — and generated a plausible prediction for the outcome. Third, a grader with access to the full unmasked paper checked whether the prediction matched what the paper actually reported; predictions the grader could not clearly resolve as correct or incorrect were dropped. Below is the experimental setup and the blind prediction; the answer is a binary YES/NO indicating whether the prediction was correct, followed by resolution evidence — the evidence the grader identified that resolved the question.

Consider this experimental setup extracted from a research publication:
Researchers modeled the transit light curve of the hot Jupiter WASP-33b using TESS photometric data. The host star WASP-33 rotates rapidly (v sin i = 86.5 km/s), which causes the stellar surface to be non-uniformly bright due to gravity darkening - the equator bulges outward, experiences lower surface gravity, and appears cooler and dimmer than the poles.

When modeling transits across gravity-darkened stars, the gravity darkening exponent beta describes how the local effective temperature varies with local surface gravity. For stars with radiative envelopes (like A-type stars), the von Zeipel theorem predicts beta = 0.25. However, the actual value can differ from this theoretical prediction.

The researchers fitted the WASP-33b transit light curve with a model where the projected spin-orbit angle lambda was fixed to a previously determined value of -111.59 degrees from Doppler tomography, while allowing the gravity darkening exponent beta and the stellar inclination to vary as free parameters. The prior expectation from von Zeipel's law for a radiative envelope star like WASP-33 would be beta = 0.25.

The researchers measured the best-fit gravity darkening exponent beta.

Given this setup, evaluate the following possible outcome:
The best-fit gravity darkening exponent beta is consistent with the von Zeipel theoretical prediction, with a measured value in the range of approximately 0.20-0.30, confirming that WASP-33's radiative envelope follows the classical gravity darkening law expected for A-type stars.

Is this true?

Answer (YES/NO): NO